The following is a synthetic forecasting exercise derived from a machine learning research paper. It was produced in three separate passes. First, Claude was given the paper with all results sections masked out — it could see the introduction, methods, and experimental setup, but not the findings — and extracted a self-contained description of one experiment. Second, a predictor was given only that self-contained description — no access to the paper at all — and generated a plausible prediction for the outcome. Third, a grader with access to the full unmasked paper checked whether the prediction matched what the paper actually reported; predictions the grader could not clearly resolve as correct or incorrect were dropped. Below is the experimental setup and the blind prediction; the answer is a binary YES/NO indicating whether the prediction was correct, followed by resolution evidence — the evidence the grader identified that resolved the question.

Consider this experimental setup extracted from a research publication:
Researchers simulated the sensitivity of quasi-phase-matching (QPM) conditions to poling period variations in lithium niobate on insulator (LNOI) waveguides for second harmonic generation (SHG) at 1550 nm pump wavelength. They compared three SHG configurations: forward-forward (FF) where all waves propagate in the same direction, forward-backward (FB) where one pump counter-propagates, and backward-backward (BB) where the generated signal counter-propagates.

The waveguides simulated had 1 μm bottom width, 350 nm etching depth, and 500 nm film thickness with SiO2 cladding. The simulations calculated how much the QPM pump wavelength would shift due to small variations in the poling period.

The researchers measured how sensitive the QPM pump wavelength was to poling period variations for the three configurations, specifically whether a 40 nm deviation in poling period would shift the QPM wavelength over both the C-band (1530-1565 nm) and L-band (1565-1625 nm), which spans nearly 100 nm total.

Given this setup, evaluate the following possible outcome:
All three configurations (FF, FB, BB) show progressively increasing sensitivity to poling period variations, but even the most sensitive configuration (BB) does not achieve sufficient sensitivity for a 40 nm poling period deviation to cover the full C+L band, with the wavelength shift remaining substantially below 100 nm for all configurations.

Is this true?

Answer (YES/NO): NO